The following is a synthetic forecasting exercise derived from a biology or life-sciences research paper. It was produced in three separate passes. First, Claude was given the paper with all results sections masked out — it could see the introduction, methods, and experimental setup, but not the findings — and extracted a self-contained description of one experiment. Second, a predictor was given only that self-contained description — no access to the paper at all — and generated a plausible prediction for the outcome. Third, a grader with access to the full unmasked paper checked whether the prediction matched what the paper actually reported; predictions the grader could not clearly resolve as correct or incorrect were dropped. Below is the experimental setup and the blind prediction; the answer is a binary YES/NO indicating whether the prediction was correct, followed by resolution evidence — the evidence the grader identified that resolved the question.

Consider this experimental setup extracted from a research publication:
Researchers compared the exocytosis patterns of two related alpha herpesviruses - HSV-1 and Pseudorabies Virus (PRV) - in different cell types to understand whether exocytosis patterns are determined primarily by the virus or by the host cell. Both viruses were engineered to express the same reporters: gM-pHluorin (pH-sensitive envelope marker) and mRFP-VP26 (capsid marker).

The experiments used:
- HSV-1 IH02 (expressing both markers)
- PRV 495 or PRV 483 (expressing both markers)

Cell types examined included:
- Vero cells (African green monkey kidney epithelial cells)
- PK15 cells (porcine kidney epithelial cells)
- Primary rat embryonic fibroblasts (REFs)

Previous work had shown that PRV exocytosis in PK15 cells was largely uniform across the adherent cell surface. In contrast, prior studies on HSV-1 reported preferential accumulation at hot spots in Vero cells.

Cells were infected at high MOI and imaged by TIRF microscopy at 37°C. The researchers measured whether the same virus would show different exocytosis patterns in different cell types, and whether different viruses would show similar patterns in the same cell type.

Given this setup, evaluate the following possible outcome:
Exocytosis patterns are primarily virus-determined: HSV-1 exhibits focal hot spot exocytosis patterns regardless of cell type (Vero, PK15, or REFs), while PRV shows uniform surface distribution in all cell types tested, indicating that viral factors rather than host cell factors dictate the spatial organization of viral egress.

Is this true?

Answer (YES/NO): NO